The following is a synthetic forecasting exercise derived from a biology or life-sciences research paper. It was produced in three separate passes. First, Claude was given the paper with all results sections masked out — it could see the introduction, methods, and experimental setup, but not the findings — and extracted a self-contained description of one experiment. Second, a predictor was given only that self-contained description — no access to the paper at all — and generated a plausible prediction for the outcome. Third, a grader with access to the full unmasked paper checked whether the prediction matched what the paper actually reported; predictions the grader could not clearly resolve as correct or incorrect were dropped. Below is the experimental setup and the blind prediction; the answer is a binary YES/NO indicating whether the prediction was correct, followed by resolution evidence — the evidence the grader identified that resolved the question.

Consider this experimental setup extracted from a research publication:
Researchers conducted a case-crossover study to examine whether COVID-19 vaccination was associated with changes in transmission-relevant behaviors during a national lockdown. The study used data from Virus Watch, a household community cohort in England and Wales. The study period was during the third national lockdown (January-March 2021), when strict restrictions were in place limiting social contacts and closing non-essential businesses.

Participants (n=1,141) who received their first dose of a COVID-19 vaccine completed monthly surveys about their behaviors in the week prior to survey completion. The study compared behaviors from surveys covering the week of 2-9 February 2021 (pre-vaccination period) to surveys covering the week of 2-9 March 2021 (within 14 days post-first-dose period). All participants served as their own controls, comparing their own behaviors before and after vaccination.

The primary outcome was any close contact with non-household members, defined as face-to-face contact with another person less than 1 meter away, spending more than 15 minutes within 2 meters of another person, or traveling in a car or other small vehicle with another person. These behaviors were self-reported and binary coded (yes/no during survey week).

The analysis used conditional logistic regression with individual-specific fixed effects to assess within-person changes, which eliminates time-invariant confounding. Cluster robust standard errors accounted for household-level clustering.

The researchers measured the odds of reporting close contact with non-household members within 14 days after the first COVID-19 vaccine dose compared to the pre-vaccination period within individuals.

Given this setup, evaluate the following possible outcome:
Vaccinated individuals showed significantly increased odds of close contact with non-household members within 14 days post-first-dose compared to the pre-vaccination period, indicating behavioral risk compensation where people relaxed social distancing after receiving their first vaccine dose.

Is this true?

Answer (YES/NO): YES